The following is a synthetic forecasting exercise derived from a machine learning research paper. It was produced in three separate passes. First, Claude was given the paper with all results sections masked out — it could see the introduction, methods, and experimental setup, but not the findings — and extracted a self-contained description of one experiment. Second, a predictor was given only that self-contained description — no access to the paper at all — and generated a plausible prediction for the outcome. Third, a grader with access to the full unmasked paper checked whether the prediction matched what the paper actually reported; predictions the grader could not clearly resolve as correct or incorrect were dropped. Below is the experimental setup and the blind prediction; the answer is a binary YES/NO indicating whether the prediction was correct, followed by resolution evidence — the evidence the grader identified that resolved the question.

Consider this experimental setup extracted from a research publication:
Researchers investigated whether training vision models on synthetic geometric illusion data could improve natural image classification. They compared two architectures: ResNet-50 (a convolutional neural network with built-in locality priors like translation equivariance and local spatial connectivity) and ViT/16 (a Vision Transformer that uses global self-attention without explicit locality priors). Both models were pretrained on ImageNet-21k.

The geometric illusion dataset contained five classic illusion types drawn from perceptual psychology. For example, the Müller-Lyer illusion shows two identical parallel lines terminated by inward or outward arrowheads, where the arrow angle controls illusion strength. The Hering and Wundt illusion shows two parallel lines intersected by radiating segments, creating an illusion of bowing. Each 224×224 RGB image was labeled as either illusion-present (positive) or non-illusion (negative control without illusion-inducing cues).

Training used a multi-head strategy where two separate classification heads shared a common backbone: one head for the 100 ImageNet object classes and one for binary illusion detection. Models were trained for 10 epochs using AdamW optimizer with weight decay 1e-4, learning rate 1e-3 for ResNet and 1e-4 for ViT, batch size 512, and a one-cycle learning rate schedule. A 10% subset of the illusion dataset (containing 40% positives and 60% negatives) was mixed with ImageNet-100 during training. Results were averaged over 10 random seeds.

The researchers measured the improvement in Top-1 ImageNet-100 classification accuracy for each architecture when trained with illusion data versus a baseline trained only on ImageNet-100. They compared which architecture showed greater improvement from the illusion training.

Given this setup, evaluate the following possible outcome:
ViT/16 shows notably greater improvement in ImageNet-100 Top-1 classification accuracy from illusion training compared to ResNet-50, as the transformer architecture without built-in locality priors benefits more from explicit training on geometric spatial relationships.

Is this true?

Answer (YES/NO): YES